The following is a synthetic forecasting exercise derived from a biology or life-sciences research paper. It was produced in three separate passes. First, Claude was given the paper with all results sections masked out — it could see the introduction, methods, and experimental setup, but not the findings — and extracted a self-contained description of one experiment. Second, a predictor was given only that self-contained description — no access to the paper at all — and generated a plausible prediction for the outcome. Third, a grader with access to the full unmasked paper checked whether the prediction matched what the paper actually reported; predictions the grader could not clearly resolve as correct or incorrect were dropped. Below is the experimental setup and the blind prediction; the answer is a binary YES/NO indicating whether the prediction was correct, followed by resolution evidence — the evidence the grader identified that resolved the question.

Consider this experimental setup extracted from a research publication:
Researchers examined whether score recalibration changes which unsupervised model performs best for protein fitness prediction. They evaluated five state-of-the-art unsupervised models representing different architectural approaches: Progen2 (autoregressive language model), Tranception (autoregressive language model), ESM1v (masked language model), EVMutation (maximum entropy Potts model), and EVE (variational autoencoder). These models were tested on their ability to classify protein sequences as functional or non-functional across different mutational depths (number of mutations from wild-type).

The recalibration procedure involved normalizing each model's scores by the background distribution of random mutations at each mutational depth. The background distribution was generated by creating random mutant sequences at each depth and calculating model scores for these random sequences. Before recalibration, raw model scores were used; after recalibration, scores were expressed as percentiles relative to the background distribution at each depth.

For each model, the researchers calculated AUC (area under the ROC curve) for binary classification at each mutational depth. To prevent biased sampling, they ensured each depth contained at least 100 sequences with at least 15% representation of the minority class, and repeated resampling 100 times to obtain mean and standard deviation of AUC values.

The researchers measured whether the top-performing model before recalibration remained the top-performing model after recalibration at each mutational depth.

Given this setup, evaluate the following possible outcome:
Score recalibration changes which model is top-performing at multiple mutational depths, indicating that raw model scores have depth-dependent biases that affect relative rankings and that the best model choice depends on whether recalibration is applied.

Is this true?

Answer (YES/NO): NO